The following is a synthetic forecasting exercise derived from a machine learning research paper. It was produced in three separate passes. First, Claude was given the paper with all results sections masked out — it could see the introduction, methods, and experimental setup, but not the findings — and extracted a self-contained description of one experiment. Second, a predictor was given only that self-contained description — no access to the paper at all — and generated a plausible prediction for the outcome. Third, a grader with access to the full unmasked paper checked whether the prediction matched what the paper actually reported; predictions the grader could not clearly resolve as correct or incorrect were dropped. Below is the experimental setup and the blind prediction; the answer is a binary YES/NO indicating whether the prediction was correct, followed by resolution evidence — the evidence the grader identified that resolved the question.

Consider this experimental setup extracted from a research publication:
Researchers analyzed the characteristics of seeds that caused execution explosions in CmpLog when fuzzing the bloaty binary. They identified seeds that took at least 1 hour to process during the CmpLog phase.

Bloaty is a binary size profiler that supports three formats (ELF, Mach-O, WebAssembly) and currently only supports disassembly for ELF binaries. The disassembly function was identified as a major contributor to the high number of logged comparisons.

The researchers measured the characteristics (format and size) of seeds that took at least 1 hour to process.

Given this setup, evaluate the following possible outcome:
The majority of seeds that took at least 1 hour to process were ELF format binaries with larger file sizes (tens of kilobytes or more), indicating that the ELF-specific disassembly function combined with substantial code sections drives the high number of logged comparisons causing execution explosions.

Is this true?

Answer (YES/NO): YES